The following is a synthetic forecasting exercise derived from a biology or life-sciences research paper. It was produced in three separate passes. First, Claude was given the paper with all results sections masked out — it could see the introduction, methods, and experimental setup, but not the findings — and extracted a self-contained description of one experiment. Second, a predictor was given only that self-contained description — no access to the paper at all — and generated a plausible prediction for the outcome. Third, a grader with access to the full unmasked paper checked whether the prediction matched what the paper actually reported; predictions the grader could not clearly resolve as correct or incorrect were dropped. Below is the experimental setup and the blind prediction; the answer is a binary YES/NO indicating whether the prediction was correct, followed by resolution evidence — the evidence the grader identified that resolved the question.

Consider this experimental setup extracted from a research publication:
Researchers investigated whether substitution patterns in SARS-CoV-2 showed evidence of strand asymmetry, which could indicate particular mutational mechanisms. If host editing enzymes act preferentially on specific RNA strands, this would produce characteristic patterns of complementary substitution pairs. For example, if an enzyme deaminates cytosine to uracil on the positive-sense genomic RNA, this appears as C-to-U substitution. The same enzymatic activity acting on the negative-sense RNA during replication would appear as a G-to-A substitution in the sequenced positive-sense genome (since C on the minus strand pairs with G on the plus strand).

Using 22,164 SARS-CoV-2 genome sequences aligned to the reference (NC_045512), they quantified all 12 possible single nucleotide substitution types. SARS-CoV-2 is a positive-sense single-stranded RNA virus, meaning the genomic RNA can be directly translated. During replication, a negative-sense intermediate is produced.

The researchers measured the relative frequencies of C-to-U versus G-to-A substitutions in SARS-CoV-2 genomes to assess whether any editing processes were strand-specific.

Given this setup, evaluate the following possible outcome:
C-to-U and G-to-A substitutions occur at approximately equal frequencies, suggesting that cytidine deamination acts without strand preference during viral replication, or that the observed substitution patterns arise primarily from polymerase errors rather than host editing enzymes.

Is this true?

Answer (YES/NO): NO